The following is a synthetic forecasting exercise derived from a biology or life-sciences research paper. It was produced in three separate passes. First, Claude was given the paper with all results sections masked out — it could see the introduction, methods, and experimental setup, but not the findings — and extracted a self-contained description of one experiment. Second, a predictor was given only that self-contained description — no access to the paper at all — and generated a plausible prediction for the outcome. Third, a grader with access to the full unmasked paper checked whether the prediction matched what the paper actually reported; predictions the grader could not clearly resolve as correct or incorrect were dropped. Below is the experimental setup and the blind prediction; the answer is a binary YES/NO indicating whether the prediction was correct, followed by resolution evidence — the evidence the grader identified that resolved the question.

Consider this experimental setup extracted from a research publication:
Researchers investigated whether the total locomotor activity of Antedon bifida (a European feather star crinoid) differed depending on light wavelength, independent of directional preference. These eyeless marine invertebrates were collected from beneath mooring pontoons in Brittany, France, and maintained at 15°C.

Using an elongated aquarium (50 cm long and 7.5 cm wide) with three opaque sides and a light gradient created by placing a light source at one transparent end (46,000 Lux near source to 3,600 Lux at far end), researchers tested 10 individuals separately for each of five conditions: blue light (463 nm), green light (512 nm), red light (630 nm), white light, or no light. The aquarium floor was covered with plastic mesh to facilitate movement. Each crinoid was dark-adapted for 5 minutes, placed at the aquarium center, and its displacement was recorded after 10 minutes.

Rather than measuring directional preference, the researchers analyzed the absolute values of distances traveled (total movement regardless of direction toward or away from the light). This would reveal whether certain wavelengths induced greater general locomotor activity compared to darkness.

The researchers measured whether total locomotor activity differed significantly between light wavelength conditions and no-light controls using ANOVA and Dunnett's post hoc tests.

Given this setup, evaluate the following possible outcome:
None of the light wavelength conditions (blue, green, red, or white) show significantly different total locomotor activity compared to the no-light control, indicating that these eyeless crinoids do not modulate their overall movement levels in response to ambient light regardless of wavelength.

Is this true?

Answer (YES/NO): YES